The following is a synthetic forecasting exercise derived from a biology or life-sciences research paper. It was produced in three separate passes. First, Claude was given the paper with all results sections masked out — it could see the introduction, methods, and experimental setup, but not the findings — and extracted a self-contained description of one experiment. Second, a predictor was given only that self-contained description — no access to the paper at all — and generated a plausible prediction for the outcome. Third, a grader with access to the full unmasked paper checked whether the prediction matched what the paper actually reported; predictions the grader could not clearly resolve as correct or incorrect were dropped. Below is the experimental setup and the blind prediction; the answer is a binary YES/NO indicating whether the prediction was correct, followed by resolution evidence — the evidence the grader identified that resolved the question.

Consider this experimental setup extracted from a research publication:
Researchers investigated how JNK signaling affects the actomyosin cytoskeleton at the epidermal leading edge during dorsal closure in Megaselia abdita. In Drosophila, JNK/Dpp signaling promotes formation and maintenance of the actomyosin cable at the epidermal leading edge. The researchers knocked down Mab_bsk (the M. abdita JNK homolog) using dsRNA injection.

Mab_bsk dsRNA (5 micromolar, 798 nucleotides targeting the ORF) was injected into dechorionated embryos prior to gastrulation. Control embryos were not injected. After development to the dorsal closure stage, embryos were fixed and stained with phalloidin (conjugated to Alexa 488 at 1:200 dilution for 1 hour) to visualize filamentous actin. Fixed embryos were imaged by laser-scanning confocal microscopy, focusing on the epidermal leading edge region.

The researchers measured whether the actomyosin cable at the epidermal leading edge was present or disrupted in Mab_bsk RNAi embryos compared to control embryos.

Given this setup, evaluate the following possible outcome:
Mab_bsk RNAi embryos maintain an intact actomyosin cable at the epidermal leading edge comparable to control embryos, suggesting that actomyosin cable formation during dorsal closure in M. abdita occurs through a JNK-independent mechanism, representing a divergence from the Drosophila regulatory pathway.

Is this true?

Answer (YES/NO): NO